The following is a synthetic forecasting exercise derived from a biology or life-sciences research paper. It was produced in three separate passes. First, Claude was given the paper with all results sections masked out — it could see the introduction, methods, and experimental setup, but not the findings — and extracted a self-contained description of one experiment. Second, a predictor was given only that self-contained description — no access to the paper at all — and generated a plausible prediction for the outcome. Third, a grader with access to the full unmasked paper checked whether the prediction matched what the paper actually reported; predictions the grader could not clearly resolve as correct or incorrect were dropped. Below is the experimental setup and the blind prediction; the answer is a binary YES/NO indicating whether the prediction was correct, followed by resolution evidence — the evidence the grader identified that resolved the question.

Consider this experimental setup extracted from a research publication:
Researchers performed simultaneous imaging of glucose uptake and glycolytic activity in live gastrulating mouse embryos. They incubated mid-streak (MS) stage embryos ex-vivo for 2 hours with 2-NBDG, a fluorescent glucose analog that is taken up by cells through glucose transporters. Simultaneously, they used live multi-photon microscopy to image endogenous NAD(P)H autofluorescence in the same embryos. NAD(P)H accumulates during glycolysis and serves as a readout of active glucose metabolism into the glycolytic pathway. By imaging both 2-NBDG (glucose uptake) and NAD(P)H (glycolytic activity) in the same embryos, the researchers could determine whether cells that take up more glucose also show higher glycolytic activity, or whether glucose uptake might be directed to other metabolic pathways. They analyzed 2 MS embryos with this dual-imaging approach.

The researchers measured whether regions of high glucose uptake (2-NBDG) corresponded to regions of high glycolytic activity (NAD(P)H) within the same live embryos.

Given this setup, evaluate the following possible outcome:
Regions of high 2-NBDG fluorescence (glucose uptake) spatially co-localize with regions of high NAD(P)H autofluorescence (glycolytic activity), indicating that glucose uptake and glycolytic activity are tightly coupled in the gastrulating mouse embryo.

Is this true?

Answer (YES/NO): YES